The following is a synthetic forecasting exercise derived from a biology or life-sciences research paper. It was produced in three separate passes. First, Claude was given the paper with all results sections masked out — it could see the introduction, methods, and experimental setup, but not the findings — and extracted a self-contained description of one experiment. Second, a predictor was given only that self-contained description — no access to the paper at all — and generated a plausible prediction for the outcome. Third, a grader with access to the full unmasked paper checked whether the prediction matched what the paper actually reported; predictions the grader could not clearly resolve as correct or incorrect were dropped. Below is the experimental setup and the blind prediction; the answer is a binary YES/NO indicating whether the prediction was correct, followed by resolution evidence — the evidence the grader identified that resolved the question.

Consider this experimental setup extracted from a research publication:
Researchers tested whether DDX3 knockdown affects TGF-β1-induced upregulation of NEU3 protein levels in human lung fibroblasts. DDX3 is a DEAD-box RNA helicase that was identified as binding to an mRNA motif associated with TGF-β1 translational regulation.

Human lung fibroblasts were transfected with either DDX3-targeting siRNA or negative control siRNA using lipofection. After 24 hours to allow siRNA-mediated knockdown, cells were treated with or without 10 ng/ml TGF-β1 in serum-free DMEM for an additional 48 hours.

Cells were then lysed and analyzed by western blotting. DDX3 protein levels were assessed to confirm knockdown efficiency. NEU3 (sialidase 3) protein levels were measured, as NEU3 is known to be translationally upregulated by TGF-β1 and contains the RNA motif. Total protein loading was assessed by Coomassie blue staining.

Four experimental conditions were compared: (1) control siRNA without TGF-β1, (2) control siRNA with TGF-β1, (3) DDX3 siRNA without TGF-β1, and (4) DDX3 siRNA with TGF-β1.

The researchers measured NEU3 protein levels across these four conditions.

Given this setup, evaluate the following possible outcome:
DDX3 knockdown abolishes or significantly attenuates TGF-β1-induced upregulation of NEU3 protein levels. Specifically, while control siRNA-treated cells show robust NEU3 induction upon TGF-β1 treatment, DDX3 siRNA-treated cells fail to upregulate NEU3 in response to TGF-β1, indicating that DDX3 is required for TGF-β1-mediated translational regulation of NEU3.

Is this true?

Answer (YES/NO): YES